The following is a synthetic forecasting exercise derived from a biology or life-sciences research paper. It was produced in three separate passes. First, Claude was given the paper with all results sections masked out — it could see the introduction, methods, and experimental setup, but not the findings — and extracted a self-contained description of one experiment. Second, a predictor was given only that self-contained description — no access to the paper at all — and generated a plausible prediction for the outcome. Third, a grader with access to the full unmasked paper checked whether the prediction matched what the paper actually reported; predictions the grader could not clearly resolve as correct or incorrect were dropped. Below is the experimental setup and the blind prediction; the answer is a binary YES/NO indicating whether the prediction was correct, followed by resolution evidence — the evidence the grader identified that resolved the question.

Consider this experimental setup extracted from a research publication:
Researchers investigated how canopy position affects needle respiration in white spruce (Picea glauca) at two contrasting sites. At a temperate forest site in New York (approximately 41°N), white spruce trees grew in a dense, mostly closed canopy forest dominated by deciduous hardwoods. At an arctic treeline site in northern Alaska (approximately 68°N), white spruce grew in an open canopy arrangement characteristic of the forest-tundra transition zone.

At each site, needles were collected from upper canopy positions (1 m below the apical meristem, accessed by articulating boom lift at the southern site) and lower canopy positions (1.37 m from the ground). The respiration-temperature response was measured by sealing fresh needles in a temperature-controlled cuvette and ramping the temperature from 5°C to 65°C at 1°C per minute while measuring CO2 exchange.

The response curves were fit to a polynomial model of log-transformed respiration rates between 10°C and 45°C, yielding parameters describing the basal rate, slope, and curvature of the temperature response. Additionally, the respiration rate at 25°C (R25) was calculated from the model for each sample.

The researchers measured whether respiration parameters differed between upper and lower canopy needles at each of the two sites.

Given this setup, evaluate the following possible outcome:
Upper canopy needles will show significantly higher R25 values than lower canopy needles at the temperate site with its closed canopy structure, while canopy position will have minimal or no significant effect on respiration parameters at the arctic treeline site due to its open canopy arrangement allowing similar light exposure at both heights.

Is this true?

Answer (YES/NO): YES